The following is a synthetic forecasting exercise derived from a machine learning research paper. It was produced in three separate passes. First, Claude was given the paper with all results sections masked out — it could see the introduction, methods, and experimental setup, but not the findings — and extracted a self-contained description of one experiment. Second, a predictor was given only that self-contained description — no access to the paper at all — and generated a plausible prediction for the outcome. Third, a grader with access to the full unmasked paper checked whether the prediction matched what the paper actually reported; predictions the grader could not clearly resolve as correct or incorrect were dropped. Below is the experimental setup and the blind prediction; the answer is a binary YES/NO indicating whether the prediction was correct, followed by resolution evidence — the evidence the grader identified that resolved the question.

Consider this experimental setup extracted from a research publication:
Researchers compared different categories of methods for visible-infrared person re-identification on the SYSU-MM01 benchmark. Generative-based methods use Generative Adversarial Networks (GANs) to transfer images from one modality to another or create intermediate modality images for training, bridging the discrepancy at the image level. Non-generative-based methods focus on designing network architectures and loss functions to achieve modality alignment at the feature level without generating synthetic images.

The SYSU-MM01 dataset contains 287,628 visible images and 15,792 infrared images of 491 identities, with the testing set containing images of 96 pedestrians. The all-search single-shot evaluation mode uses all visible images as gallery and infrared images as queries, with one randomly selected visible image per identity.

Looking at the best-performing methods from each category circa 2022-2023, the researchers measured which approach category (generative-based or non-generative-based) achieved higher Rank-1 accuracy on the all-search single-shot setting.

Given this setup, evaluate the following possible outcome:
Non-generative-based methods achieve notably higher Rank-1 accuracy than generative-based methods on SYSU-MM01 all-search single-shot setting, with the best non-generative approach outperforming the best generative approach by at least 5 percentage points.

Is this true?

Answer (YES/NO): YES